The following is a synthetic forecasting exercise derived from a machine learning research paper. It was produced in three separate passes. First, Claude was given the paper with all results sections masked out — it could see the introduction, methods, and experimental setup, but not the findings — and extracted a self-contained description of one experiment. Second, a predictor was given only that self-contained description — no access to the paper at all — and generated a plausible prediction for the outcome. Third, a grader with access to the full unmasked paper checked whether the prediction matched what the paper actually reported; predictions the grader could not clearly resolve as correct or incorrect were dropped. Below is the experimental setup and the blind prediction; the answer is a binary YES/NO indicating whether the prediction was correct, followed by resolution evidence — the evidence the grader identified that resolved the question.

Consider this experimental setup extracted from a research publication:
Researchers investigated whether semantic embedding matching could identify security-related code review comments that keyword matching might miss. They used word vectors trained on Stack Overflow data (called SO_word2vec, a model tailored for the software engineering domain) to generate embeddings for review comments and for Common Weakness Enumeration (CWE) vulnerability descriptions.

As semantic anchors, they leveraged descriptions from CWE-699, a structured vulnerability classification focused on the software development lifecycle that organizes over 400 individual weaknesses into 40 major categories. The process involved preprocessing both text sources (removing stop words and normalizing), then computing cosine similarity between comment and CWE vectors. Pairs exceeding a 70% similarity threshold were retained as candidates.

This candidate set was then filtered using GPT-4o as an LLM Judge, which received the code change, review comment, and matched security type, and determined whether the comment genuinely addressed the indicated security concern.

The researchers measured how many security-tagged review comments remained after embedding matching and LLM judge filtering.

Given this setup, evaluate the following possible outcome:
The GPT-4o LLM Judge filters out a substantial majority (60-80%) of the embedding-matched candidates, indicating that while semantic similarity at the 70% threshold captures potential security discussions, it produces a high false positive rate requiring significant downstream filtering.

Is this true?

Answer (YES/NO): NO